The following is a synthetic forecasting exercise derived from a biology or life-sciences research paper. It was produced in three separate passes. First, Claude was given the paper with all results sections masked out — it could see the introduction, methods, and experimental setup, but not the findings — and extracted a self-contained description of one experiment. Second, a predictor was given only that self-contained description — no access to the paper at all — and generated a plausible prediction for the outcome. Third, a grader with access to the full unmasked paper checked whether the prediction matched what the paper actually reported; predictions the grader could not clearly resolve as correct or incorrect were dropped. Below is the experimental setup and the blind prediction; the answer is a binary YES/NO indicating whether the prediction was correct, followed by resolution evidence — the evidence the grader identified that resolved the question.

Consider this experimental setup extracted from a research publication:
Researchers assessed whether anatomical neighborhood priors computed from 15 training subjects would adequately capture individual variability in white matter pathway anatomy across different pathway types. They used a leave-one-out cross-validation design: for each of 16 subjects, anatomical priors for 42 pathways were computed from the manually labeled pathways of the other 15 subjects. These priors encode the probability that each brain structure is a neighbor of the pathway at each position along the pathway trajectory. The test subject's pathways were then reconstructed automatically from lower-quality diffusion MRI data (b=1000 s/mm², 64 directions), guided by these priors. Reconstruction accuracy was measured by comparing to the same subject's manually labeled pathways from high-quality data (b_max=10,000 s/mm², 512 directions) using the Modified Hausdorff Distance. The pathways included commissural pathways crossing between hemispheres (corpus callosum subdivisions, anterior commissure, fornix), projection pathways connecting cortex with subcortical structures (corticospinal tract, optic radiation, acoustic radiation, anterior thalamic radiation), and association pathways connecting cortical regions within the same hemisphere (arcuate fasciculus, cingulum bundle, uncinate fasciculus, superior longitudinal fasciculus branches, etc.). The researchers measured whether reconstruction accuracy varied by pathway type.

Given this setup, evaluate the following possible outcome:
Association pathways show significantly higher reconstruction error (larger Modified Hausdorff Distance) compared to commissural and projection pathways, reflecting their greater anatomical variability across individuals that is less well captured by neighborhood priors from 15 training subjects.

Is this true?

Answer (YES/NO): NO